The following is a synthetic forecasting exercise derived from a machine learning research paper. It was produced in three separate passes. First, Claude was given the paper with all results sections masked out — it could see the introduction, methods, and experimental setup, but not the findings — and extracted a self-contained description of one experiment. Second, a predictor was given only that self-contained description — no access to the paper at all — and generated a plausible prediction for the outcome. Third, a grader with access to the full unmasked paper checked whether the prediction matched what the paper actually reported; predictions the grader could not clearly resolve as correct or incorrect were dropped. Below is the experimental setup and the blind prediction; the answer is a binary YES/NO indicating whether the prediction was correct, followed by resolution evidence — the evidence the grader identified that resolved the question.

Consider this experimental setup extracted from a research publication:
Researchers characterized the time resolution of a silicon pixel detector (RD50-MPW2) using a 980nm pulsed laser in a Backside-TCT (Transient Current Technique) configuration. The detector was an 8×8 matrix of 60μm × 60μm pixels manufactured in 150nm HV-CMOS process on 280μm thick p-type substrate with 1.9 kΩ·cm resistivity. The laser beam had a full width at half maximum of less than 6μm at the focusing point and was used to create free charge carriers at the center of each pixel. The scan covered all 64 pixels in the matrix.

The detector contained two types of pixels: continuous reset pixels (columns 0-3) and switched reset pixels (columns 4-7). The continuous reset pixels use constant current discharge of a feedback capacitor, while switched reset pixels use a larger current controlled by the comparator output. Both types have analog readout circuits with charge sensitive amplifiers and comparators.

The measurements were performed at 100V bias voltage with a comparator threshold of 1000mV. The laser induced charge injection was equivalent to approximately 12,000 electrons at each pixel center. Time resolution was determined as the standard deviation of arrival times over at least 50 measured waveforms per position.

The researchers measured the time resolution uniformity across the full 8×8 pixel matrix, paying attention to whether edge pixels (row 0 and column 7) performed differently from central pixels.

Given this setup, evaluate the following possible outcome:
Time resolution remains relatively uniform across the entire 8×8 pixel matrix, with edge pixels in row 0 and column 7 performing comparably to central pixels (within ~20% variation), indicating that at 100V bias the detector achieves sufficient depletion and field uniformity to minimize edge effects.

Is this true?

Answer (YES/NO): NO